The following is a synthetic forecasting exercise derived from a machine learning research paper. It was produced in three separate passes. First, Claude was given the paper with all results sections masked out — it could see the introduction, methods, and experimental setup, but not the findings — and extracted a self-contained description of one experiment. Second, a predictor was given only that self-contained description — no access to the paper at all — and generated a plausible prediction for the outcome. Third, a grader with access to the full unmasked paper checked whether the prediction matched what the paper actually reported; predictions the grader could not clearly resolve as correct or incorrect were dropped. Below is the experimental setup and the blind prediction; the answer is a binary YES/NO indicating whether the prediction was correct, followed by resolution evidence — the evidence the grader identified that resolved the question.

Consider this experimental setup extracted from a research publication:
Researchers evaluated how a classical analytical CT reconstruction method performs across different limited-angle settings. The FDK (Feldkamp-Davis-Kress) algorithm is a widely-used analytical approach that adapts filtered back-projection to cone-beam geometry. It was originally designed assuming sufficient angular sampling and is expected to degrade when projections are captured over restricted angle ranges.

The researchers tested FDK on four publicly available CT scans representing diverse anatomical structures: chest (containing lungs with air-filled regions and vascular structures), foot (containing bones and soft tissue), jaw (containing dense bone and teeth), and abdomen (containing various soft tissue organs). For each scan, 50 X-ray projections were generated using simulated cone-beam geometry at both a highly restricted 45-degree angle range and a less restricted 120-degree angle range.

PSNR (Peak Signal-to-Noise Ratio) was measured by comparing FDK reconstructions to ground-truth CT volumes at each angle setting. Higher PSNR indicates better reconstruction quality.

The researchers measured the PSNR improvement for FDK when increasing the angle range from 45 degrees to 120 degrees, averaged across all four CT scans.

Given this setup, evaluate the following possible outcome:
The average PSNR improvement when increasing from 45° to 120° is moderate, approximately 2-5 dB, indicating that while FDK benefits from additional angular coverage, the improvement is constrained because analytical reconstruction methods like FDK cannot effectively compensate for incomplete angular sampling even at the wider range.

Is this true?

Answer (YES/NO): NO